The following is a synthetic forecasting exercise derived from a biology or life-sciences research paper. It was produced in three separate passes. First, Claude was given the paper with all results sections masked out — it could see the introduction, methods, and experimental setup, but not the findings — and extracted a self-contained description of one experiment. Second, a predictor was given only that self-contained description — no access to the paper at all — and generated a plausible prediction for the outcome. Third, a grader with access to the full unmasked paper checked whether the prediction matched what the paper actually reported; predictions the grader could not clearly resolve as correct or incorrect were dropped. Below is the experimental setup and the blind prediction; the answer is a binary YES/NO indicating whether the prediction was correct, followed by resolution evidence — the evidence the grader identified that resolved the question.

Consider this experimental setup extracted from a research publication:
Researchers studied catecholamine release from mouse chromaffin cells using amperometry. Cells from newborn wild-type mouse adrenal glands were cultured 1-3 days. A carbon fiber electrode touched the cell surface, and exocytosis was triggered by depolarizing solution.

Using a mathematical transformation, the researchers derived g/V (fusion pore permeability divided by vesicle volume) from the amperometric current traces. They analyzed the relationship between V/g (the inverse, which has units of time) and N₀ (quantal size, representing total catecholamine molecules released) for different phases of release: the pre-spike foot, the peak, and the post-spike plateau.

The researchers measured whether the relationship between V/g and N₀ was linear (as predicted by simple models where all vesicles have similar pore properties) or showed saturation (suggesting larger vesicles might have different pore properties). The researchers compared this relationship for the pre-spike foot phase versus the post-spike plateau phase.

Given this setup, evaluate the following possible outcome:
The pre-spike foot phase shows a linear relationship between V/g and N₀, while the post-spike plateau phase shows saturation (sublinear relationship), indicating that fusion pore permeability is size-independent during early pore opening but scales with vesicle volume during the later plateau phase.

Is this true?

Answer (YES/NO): YES